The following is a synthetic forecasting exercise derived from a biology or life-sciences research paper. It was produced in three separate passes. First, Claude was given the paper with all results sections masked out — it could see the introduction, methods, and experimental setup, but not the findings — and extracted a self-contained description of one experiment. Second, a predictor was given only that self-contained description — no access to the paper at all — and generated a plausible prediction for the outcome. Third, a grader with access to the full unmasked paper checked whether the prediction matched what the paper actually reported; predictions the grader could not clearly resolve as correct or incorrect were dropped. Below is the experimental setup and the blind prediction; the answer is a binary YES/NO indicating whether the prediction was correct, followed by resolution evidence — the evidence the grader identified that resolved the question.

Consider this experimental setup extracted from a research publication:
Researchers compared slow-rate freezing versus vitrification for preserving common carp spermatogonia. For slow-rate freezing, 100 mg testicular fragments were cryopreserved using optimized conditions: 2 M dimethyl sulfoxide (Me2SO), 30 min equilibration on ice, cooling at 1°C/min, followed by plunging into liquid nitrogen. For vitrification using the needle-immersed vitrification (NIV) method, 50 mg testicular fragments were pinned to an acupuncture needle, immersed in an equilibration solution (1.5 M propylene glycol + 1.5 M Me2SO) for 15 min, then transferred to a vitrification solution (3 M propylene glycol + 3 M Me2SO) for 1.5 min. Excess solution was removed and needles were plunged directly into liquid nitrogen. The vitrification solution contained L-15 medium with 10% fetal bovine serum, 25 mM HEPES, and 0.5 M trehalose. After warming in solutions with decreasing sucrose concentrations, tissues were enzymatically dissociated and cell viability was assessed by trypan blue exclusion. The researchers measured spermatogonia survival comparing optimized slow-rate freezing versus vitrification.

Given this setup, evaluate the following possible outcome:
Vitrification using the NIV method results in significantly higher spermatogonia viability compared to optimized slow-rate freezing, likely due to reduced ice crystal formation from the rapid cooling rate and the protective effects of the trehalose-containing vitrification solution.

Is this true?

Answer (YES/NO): NO